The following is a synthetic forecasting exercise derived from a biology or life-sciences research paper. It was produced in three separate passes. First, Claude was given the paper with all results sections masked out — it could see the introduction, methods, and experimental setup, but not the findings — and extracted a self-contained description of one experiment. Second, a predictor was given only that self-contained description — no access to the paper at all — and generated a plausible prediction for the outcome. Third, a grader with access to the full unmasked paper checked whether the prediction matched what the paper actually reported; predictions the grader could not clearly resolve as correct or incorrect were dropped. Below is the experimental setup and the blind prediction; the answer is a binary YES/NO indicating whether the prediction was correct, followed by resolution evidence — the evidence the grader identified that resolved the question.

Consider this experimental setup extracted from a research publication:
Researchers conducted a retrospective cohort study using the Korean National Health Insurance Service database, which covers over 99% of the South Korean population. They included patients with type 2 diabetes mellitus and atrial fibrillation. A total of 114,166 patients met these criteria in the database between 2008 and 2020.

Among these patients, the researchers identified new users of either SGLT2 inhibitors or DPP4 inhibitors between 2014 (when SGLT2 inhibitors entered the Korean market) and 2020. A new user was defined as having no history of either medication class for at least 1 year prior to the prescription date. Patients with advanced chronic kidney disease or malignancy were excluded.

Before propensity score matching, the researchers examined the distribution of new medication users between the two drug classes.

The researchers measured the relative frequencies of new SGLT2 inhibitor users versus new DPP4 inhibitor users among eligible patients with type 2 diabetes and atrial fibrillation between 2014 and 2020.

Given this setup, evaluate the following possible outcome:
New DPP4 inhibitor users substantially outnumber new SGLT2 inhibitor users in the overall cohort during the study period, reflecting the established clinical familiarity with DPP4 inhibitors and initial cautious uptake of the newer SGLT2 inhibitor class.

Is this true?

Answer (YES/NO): YES